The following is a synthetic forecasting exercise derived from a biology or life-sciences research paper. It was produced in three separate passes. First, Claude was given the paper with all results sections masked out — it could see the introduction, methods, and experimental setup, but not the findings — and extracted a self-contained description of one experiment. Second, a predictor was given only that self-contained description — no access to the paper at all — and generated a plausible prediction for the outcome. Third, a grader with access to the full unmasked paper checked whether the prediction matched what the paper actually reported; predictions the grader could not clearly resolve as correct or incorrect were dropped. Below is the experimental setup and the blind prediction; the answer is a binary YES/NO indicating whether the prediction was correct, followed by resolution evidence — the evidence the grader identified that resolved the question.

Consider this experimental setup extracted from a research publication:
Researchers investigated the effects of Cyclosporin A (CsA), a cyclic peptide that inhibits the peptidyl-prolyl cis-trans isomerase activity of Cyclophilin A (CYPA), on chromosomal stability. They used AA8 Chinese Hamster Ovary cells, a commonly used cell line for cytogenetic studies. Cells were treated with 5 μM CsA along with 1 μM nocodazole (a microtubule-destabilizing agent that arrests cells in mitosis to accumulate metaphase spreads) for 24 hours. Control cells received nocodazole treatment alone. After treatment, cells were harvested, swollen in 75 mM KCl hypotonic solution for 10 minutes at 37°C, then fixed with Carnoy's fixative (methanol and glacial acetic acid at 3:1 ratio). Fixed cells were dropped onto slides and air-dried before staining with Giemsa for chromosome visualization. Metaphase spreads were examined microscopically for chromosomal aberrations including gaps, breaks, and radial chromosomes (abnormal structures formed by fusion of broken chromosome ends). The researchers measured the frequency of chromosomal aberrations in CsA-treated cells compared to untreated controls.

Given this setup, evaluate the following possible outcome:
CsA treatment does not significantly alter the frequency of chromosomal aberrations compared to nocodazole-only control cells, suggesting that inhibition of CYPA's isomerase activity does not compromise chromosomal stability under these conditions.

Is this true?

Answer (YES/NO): NO